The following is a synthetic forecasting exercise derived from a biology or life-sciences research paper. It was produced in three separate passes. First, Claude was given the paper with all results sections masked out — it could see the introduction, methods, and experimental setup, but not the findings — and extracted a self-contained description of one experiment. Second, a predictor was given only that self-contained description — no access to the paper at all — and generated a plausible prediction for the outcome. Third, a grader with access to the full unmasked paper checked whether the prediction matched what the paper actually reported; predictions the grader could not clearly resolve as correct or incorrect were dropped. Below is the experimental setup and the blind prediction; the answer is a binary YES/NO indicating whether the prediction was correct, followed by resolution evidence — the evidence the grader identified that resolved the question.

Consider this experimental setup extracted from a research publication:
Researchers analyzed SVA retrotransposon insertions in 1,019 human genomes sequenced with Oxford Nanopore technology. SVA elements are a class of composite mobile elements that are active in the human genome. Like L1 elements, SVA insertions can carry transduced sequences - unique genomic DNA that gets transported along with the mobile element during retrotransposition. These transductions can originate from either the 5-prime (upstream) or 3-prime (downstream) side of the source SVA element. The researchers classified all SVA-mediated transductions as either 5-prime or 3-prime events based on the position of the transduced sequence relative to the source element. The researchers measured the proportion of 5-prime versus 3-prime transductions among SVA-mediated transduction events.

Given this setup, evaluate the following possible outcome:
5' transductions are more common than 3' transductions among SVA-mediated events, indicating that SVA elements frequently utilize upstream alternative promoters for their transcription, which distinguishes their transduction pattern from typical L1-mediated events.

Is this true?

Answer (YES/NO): YES